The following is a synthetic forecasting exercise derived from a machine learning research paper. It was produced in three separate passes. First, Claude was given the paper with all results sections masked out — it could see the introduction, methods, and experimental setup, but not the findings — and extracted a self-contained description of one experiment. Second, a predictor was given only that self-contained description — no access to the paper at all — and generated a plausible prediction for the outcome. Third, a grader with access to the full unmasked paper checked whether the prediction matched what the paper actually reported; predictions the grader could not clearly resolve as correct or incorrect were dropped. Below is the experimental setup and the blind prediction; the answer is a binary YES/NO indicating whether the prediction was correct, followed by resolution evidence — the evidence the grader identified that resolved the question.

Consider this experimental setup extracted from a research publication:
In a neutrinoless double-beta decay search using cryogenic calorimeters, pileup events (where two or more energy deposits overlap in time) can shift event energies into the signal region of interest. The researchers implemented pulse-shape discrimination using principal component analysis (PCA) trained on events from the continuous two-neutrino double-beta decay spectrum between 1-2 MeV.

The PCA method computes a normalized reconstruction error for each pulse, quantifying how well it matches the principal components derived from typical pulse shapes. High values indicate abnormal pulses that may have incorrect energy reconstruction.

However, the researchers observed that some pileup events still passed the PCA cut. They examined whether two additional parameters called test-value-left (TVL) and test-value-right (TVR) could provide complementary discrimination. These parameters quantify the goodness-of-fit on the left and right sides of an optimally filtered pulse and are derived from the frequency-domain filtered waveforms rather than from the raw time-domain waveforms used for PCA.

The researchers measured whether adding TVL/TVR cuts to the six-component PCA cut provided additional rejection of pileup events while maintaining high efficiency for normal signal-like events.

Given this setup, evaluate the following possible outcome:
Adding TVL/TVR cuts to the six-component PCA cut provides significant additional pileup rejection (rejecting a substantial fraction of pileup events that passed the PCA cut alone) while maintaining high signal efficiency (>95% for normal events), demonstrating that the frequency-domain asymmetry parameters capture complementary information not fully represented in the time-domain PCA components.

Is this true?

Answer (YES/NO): NO